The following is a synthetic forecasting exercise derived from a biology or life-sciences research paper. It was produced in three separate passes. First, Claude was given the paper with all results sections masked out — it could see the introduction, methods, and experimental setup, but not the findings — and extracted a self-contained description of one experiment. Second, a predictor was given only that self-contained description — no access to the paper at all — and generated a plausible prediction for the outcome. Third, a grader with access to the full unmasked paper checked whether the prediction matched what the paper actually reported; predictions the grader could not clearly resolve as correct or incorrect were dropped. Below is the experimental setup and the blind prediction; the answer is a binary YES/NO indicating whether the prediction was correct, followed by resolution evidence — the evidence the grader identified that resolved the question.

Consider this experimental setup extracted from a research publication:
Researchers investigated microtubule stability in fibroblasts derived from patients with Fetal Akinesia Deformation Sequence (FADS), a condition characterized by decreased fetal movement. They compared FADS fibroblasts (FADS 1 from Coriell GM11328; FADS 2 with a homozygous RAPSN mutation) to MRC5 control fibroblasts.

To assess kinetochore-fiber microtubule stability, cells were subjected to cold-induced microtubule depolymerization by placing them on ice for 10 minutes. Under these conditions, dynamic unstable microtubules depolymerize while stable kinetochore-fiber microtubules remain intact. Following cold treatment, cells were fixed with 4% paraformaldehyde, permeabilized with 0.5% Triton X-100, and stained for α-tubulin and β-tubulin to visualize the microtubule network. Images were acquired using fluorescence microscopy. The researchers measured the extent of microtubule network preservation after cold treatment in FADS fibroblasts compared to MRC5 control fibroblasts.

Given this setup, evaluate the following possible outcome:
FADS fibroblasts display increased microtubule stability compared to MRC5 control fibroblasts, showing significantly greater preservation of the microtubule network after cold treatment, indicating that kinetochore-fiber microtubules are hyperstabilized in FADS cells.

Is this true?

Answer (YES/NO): NO